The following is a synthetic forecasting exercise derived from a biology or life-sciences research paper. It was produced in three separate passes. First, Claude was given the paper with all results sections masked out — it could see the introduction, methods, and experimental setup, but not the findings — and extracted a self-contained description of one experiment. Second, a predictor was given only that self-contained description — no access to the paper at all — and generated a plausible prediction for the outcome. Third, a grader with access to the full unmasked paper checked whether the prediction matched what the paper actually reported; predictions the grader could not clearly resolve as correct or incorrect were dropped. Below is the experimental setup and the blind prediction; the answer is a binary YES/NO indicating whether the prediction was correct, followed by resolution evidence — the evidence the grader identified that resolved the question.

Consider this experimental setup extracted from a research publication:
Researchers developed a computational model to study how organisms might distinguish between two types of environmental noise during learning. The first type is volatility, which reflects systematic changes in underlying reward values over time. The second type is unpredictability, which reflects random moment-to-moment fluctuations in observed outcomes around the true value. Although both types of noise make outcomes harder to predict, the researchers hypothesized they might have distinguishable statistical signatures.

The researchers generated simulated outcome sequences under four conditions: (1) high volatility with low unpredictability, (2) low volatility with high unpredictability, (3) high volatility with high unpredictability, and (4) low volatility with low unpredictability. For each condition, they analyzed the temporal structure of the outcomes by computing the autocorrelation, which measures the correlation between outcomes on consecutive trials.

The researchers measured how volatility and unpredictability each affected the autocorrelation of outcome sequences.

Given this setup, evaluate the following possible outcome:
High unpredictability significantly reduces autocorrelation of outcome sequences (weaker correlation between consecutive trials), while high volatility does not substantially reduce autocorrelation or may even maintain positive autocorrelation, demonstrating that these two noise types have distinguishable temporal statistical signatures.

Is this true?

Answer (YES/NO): YES